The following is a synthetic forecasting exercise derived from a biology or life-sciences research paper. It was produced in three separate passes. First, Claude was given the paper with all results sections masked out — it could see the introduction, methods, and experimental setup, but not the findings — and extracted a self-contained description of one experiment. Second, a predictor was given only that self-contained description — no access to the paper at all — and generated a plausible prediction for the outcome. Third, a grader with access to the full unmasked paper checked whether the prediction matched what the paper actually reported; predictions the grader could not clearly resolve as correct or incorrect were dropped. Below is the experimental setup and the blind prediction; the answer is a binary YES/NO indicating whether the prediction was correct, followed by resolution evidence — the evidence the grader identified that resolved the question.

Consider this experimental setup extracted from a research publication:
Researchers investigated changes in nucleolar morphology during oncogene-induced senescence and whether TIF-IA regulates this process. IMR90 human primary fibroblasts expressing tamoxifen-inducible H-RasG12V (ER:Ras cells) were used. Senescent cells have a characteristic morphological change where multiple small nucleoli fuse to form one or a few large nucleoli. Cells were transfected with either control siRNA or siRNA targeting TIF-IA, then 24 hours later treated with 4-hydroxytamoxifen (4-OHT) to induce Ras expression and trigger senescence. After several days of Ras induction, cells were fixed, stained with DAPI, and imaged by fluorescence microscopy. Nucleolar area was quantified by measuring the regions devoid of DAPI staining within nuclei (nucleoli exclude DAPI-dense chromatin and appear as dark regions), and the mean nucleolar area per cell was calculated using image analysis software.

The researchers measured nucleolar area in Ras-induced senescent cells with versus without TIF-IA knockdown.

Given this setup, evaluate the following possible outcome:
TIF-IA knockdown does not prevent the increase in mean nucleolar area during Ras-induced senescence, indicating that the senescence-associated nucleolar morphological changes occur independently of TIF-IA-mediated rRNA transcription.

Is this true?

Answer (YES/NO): NO